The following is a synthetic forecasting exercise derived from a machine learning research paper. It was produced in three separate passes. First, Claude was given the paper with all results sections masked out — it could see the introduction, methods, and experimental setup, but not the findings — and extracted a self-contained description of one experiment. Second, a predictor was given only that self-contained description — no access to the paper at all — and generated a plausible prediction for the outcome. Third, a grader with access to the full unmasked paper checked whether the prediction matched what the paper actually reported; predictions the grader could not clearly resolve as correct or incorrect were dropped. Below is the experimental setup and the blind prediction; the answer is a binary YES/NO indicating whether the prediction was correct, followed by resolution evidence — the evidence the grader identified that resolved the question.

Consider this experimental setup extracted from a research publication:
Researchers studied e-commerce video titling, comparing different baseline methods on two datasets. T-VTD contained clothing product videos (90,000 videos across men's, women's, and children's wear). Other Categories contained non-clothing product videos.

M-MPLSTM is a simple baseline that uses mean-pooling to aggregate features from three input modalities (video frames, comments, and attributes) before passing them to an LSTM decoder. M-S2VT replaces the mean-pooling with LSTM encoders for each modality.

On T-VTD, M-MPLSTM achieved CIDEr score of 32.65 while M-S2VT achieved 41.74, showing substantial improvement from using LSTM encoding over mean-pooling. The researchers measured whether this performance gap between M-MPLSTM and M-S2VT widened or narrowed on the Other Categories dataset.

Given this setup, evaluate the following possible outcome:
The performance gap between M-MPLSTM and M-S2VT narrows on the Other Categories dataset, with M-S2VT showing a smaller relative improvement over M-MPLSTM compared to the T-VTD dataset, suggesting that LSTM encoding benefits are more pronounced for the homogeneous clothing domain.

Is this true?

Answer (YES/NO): NO